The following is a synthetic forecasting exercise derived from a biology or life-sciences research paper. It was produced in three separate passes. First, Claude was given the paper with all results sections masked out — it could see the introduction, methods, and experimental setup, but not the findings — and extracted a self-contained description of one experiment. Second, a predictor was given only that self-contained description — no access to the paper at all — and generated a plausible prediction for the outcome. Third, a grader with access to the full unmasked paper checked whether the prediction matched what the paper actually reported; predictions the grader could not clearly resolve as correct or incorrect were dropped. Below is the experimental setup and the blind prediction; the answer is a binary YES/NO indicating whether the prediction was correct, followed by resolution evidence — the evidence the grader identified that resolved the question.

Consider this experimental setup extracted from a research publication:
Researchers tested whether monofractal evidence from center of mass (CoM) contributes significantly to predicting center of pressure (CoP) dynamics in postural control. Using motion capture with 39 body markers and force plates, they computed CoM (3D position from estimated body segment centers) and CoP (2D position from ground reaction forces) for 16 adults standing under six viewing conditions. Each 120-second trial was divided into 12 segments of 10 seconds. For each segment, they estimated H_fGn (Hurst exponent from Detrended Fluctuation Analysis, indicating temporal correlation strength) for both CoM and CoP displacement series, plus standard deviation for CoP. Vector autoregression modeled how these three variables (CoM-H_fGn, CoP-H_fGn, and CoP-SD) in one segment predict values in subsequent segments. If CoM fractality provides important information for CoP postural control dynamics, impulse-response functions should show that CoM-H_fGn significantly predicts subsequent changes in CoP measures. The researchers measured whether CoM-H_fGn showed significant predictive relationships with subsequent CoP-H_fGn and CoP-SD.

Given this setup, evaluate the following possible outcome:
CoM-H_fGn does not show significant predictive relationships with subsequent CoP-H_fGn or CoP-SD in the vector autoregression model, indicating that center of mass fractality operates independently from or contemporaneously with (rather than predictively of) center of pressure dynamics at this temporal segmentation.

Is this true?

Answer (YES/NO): YES